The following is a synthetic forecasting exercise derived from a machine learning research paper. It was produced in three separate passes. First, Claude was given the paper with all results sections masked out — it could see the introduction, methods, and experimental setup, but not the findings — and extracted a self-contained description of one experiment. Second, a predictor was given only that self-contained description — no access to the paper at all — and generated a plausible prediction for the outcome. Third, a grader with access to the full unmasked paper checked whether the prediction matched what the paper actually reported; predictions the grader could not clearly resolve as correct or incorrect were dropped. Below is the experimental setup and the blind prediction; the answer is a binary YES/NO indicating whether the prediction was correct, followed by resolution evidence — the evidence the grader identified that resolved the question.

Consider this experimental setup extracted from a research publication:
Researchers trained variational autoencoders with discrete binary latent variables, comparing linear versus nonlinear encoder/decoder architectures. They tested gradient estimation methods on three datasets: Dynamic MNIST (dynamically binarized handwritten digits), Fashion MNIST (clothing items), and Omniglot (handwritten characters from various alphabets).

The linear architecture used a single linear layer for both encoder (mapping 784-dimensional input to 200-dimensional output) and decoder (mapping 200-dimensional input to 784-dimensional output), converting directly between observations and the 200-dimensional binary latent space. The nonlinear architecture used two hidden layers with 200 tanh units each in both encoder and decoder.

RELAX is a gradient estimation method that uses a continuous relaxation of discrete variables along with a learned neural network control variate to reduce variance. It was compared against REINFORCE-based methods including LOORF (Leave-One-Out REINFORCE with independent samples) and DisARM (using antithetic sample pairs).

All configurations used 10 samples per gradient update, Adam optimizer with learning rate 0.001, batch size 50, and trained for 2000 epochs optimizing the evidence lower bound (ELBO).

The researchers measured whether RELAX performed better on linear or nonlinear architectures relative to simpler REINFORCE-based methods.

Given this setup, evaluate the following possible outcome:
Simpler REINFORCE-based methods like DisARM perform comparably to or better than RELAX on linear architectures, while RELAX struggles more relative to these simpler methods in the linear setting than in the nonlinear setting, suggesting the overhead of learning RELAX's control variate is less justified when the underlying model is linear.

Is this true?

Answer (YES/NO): NO